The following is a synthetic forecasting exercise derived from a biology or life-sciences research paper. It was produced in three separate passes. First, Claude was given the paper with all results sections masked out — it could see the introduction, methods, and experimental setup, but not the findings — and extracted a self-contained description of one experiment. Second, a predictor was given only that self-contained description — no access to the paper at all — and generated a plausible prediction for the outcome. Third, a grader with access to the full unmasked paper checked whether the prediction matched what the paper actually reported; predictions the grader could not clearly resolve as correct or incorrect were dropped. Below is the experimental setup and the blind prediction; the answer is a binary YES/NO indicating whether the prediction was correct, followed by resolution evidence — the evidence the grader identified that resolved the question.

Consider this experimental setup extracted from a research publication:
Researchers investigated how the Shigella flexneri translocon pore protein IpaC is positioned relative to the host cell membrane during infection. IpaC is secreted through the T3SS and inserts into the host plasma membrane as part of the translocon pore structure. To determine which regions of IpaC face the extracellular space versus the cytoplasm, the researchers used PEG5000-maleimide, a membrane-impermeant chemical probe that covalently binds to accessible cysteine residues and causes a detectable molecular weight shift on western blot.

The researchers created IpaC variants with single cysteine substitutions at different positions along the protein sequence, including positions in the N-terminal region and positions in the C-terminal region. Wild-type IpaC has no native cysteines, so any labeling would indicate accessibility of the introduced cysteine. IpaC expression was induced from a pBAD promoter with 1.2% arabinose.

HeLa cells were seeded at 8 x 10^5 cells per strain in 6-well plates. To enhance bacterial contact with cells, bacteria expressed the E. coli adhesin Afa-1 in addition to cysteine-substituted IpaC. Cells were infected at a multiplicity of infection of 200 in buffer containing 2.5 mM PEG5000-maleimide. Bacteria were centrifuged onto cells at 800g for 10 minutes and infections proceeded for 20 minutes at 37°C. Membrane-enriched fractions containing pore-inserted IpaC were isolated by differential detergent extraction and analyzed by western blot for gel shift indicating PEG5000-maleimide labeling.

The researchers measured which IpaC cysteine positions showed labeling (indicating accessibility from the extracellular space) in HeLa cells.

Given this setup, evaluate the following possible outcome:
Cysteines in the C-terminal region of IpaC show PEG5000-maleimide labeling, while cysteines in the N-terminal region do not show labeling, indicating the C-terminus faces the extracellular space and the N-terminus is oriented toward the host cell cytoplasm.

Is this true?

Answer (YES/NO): NO